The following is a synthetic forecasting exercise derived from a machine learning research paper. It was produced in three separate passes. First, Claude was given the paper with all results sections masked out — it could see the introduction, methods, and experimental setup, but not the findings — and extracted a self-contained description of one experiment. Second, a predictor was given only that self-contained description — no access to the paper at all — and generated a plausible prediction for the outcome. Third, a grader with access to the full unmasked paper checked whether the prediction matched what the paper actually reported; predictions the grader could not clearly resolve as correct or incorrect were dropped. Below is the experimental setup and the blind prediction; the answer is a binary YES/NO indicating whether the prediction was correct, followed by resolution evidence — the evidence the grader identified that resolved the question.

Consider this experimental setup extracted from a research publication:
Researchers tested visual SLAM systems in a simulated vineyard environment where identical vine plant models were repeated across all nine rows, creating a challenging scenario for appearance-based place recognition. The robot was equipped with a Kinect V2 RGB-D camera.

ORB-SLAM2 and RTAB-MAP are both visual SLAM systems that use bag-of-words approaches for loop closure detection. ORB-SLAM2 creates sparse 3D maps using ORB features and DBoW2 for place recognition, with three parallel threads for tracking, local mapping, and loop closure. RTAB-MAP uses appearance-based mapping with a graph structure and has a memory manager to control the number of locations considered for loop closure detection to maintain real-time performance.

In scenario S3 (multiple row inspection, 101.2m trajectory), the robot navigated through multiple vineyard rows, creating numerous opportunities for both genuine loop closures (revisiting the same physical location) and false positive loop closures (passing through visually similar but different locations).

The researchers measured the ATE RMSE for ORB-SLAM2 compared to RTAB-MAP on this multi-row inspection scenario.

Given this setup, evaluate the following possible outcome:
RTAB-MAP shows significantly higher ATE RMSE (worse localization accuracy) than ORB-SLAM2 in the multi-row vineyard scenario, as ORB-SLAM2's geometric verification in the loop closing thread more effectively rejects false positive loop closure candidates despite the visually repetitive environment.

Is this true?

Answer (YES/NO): NO